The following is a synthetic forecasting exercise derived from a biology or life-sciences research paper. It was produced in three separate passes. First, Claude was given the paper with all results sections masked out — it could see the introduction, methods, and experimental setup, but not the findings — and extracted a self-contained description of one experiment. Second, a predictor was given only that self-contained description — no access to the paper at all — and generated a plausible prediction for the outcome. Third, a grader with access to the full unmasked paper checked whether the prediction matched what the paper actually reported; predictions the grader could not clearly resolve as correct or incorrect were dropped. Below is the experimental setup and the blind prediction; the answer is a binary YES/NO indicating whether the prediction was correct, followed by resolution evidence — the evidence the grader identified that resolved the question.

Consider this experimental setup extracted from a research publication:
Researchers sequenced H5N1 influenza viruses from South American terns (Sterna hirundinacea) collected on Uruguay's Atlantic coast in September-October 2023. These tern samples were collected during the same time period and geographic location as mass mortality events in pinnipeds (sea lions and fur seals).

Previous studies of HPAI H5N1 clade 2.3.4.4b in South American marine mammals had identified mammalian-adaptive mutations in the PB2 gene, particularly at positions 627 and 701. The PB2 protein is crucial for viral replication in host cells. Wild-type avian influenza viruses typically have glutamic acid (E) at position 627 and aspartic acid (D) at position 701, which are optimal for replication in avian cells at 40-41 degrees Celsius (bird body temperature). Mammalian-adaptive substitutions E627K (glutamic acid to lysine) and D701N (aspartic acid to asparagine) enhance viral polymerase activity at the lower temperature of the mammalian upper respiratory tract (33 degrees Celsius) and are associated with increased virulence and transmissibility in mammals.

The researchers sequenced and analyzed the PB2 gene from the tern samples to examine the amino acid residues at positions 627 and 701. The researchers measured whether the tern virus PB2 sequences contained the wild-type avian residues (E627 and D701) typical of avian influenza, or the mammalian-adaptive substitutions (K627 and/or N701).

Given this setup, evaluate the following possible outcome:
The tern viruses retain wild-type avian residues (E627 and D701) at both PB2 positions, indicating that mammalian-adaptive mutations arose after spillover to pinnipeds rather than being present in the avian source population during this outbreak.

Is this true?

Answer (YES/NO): NO